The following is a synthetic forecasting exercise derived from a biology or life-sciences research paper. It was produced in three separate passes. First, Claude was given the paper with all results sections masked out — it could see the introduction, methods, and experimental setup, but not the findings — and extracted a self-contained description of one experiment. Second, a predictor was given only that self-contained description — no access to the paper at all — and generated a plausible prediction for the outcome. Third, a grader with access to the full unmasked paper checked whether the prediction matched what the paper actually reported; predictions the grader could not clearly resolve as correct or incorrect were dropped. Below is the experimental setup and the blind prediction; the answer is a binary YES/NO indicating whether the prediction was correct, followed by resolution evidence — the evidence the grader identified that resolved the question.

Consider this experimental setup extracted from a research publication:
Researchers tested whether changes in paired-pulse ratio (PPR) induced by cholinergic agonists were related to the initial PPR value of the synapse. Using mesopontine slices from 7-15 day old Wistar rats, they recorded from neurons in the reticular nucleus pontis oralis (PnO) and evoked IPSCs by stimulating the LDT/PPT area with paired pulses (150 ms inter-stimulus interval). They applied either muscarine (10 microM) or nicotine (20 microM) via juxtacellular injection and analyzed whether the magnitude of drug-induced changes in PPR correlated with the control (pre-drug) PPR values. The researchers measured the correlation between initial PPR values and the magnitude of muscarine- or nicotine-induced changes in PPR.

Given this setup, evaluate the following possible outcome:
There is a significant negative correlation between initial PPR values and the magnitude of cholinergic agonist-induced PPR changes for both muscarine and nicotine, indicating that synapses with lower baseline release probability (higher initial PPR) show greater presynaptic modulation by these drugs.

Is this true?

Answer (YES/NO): NO